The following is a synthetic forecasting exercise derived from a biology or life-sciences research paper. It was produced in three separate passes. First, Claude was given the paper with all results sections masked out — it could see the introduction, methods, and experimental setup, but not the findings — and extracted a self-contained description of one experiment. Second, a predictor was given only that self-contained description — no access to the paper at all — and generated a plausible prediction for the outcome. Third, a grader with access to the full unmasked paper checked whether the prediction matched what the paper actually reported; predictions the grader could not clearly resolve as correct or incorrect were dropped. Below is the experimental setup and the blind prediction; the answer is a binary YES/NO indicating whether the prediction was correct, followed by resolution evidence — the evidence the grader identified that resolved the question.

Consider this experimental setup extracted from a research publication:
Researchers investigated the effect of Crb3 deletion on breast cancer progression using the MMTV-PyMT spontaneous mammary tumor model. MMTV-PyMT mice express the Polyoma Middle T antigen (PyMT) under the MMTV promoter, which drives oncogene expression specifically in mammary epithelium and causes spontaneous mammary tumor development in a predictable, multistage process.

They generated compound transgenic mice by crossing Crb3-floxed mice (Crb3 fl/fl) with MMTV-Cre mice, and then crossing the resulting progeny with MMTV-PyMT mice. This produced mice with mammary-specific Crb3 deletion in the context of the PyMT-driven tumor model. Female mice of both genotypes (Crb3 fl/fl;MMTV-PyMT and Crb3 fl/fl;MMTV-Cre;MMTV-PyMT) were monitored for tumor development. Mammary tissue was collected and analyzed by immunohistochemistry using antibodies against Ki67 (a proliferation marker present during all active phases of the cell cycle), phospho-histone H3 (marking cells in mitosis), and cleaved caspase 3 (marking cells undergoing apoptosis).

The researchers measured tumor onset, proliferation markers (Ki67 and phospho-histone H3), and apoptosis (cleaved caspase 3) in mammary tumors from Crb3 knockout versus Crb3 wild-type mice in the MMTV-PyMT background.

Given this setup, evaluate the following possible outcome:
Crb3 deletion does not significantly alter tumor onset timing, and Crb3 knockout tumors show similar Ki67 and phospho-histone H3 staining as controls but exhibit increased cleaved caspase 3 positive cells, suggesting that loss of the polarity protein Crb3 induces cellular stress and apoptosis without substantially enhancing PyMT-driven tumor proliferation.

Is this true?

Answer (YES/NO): NO